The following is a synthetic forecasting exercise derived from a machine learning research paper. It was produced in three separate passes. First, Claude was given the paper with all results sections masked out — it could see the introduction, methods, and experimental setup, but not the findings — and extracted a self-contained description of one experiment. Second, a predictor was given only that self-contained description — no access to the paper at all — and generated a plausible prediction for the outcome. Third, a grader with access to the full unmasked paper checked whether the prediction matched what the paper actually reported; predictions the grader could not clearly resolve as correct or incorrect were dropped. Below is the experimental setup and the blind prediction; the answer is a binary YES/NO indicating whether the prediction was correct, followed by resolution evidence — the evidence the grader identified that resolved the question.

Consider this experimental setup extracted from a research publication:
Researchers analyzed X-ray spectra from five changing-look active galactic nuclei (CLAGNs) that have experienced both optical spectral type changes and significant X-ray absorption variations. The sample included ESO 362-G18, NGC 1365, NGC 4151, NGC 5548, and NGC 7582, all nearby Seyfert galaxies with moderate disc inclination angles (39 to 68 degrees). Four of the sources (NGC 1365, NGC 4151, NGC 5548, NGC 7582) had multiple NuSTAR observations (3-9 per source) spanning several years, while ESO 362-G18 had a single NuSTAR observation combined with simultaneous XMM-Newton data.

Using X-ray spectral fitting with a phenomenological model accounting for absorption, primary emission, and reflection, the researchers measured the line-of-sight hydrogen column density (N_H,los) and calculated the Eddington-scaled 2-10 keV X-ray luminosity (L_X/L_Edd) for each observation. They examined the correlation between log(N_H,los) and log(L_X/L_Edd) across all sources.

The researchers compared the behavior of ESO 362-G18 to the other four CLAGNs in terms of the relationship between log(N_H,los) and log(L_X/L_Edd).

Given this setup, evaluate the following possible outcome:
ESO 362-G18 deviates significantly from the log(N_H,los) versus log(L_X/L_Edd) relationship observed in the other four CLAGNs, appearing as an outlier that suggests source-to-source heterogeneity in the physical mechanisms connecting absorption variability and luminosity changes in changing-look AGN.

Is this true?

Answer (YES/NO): YES